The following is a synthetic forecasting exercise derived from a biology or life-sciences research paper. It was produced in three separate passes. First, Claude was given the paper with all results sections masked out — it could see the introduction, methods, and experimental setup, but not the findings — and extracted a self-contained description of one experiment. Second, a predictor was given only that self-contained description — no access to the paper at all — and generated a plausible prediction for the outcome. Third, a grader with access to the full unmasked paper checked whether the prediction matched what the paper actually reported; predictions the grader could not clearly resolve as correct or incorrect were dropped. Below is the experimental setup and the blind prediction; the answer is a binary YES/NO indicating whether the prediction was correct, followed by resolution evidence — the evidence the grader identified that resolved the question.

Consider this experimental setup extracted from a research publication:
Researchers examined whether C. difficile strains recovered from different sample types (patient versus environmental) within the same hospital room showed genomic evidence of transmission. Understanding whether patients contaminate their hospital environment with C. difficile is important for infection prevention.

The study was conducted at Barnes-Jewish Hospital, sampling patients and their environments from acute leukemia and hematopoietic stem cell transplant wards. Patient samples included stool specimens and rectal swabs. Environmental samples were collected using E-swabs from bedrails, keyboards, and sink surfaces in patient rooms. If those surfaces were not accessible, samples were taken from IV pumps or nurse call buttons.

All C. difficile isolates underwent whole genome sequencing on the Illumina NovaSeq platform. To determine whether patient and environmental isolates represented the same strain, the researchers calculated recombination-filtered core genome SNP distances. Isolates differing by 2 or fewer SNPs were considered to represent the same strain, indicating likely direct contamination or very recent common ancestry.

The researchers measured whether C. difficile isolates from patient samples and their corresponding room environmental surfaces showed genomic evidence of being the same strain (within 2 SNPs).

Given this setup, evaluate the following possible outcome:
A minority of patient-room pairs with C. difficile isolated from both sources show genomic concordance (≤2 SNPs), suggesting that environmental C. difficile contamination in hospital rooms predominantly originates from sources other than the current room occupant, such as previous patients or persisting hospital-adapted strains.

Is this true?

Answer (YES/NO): NO